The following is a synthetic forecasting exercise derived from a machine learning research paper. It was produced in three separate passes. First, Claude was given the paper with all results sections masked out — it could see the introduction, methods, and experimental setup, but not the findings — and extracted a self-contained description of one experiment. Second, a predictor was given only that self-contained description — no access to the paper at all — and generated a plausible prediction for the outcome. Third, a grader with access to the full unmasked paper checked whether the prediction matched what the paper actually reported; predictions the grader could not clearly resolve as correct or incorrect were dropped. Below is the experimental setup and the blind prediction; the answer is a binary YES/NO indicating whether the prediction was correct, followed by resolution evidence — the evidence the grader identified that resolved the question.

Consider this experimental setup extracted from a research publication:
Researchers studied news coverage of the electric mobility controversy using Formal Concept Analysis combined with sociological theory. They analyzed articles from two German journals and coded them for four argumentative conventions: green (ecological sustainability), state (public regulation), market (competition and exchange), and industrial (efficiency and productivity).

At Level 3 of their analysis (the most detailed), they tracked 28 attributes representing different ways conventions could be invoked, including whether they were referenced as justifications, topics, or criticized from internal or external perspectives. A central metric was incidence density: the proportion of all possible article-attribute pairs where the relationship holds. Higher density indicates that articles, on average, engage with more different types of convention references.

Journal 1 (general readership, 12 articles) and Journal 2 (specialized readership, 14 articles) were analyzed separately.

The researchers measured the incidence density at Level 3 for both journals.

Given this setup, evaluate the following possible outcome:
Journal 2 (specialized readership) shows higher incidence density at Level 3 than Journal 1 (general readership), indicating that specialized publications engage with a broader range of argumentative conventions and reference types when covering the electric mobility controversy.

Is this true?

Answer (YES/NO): YES